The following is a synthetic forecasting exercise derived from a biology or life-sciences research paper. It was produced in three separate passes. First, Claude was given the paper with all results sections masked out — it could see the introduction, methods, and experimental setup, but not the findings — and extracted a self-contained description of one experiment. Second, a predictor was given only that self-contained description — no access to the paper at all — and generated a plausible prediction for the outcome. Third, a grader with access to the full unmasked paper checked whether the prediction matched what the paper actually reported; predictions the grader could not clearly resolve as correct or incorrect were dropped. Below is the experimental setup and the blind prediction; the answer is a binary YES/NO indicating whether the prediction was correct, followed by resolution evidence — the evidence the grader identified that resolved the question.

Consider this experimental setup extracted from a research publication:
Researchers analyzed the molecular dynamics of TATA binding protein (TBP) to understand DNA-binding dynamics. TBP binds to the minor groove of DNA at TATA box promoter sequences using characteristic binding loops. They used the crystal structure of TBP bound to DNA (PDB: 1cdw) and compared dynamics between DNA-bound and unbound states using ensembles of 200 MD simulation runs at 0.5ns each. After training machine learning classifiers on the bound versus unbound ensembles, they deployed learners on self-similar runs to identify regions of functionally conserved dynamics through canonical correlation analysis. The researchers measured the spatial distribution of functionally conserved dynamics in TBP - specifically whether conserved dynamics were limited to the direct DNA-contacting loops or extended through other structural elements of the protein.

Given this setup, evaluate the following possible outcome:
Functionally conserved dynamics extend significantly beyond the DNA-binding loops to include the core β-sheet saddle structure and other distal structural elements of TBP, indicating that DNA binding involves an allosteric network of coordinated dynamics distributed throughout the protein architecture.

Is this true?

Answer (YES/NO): YES